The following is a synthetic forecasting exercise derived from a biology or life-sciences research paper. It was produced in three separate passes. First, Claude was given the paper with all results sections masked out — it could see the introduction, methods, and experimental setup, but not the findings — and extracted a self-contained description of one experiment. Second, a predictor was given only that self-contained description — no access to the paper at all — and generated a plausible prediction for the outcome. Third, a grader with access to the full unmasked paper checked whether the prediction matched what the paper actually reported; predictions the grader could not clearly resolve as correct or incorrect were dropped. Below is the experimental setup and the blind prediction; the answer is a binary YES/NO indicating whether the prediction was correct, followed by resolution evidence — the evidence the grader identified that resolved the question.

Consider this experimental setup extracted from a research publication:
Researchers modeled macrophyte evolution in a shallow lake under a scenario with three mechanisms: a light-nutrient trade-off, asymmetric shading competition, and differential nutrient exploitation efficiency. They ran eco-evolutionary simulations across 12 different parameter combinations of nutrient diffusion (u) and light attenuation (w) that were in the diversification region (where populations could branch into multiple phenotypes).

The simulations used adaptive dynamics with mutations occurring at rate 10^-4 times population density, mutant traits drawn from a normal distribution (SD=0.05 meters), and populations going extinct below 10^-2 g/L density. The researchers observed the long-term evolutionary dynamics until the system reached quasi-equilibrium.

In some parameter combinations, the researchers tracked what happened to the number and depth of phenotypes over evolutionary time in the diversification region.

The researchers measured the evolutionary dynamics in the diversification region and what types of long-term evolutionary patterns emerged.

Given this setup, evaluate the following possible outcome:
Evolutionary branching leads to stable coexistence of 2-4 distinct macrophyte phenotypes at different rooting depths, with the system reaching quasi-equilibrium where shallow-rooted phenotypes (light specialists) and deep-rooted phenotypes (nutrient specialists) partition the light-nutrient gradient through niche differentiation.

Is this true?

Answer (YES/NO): NO